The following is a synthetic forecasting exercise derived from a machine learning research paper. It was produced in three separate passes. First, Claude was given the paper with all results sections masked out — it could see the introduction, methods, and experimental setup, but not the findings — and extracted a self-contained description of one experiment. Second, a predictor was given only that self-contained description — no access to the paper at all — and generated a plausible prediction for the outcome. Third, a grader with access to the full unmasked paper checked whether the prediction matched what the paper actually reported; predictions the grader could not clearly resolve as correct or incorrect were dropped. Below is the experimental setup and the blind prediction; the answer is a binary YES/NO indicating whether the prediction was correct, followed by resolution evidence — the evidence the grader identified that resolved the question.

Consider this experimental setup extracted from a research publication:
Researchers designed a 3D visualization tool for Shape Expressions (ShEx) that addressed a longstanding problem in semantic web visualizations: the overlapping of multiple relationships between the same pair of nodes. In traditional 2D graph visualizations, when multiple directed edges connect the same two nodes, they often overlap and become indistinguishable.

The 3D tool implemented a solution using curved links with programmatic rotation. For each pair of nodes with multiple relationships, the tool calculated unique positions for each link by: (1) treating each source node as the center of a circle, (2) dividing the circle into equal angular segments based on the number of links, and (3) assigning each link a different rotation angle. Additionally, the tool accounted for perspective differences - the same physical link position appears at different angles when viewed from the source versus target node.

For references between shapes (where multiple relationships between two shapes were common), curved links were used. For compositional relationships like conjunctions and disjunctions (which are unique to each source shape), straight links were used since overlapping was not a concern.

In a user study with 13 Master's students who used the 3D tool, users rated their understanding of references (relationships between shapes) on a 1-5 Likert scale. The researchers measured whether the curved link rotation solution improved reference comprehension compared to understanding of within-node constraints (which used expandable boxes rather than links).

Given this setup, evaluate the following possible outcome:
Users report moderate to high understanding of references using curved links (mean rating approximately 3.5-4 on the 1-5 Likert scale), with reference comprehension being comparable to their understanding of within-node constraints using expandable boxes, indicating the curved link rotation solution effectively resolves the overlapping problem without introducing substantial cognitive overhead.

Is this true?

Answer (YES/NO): NO